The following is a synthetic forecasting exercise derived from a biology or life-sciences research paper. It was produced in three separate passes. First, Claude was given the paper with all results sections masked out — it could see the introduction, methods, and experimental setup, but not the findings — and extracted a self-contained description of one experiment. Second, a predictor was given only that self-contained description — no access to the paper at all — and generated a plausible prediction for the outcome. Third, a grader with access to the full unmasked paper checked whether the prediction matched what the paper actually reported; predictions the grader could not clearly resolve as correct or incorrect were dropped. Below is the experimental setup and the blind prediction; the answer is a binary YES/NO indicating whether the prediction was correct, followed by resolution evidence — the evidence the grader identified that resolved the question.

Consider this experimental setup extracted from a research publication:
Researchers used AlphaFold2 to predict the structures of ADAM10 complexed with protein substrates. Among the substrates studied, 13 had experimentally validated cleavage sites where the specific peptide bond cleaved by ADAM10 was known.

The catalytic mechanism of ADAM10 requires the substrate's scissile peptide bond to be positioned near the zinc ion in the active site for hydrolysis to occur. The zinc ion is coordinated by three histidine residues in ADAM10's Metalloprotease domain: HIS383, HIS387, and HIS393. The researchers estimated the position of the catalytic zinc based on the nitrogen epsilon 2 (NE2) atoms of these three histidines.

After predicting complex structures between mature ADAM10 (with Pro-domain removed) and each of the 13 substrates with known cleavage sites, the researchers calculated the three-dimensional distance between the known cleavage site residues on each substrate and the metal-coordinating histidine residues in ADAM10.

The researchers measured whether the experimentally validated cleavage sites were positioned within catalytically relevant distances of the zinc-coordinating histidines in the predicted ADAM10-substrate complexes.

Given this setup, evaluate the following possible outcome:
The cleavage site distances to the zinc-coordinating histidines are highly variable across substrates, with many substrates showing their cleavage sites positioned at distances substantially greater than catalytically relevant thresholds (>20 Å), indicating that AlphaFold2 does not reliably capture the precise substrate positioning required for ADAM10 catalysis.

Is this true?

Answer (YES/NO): NO